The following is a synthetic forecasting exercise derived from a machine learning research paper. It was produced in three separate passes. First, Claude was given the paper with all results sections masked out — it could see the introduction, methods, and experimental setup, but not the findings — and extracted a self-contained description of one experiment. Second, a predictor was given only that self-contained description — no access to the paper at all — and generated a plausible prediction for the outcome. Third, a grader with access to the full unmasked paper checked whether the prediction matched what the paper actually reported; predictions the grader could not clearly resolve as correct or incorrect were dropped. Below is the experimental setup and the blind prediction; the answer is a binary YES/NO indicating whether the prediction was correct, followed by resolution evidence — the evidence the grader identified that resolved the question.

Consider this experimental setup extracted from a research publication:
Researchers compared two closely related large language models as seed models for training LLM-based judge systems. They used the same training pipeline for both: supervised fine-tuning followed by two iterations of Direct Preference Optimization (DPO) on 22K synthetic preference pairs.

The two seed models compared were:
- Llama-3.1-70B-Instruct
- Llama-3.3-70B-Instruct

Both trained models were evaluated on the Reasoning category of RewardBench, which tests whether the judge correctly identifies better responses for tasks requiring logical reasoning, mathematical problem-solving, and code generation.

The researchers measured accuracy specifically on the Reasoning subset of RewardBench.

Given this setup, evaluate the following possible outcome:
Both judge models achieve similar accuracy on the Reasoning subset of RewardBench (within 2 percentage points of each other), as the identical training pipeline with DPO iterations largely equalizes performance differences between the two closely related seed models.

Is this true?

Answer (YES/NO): YES